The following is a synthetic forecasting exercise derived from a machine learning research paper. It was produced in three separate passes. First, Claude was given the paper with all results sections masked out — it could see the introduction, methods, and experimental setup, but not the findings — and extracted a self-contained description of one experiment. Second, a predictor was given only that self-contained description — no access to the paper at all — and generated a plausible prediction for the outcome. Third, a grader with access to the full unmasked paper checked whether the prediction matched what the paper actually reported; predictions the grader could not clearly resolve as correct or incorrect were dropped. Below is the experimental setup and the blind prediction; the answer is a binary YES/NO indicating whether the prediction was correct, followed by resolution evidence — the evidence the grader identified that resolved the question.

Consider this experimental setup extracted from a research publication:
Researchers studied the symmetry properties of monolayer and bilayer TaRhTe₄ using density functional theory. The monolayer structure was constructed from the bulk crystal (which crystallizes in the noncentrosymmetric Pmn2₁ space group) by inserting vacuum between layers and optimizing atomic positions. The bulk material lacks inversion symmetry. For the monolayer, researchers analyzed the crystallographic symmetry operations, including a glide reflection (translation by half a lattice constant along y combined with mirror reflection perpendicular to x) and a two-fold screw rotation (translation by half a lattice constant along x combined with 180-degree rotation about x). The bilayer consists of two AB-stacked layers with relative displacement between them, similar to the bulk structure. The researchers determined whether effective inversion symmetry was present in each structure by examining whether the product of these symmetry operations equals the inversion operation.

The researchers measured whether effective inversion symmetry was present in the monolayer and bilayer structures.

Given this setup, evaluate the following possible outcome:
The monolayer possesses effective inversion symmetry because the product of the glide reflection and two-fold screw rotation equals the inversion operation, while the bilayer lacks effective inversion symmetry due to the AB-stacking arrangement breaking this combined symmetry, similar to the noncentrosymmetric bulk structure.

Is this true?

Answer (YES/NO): YES